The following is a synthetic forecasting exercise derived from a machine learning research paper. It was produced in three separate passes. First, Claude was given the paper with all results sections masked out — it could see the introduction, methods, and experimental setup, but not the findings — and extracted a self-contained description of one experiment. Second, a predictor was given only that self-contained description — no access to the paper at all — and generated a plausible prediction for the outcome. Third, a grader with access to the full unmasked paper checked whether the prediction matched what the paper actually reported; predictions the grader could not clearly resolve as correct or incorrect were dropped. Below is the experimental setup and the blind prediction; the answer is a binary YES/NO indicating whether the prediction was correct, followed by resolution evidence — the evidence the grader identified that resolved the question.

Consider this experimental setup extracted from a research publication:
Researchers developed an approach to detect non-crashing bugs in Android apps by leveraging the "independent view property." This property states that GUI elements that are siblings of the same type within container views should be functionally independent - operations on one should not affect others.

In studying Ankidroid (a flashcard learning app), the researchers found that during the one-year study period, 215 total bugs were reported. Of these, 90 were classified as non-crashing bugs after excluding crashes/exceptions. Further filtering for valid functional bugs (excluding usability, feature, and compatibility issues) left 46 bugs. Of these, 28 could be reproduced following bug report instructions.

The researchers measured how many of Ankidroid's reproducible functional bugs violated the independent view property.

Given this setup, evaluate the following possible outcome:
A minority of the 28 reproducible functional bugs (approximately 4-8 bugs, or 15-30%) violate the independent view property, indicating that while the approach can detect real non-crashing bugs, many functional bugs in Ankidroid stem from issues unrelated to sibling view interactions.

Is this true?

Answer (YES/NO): NO